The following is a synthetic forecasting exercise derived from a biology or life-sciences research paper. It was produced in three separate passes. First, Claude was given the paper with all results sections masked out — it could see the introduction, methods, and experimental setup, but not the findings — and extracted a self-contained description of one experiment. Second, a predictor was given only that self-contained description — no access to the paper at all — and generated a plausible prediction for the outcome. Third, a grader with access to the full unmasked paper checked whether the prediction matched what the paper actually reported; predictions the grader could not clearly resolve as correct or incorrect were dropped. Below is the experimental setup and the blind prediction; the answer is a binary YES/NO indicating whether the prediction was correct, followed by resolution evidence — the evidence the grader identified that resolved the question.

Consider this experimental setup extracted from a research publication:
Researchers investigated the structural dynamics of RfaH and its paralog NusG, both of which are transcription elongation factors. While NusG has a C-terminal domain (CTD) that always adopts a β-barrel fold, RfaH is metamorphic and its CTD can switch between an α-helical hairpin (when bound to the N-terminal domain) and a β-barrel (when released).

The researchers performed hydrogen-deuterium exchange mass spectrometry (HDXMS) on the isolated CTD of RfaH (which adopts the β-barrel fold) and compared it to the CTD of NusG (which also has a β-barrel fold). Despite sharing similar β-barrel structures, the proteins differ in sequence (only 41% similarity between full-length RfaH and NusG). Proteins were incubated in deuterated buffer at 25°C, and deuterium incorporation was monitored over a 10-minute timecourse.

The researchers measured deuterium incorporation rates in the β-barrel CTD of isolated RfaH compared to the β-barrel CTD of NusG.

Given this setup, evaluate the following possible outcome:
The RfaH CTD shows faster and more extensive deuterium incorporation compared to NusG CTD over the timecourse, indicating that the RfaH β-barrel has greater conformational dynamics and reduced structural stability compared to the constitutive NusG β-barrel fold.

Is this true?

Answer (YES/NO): NO